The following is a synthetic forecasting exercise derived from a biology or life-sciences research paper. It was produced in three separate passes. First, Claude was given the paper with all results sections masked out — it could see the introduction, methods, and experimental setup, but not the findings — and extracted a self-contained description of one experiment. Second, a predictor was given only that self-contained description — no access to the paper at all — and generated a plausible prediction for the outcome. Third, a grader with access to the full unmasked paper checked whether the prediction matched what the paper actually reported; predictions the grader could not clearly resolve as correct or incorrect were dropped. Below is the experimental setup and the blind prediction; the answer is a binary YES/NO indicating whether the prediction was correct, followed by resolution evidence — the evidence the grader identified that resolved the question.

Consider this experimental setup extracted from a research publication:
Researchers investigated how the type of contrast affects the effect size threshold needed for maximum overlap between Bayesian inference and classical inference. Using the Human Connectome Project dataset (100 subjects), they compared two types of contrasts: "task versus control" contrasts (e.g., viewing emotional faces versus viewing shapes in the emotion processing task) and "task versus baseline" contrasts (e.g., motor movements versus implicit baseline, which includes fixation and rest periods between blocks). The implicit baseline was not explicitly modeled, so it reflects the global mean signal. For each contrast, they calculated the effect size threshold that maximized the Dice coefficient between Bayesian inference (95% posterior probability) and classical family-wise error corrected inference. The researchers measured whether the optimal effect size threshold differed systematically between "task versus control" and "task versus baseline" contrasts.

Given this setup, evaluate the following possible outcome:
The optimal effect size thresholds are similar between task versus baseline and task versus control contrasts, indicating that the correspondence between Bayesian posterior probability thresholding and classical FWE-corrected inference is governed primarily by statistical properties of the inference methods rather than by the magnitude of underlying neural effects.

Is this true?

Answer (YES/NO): NO